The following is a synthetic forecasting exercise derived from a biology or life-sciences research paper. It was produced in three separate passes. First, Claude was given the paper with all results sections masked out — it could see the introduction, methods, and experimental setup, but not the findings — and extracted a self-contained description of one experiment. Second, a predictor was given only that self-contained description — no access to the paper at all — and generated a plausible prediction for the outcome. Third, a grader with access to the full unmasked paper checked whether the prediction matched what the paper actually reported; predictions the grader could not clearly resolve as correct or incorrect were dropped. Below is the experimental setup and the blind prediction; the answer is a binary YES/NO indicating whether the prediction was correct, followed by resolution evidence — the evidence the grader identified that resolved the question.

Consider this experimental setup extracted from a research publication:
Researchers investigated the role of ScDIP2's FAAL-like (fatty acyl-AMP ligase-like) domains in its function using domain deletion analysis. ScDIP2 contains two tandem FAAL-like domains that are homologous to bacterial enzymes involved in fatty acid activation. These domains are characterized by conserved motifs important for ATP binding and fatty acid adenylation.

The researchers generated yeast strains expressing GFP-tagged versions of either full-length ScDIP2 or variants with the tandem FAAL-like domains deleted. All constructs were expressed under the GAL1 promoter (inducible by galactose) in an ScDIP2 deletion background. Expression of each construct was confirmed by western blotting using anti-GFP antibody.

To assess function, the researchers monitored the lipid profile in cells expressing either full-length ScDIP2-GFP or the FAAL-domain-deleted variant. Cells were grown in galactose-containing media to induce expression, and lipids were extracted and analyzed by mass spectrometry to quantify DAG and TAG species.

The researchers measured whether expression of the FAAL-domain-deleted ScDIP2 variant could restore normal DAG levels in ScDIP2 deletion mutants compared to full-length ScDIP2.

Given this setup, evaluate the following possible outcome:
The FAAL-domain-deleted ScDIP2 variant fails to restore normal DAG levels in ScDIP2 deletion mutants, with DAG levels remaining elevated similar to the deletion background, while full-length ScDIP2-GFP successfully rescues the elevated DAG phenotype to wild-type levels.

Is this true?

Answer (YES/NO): YES